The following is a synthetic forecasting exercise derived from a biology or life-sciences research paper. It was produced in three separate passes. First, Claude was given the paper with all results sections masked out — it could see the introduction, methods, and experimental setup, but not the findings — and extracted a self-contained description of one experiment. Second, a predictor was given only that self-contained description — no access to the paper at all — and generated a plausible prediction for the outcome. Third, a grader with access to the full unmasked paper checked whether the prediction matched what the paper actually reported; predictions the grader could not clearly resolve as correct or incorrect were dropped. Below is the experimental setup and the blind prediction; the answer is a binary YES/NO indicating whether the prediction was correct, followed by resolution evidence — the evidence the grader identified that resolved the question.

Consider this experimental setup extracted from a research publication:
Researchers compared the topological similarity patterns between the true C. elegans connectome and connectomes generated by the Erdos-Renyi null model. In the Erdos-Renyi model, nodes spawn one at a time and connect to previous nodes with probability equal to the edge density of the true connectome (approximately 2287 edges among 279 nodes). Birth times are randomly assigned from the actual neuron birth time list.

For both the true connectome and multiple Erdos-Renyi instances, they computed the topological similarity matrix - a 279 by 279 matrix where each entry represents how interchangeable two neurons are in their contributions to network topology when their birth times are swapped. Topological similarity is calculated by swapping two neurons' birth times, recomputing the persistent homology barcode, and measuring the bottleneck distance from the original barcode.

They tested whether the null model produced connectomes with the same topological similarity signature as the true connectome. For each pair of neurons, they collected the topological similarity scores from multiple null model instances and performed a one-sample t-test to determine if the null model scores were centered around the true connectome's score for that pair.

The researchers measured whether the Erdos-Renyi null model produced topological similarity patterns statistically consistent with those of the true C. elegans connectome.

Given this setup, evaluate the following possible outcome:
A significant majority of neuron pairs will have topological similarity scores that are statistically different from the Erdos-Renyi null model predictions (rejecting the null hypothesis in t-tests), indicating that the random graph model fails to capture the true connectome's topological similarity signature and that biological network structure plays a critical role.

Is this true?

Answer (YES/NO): YES